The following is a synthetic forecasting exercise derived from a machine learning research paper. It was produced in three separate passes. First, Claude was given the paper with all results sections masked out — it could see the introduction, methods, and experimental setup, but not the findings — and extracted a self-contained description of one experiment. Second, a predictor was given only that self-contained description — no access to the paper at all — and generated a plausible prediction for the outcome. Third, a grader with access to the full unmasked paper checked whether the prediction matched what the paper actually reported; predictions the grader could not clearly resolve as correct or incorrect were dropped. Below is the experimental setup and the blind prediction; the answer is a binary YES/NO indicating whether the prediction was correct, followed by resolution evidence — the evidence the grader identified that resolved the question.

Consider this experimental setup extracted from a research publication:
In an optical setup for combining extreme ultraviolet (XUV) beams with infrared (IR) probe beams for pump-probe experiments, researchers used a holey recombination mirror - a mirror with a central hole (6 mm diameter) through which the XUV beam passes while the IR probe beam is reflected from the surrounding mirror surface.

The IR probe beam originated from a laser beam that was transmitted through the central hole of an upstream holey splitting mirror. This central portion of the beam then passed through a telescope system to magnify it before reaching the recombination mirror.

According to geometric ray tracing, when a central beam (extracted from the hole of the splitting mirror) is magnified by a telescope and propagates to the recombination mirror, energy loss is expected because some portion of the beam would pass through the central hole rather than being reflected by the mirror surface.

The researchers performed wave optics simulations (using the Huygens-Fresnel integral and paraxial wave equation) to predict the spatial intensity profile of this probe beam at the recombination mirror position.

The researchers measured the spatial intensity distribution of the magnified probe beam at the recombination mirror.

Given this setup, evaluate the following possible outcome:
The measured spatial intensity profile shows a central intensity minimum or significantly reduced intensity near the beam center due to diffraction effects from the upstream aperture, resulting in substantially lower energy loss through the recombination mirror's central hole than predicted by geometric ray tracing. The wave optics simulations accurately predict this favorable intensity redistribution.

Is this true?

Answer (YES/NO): YES